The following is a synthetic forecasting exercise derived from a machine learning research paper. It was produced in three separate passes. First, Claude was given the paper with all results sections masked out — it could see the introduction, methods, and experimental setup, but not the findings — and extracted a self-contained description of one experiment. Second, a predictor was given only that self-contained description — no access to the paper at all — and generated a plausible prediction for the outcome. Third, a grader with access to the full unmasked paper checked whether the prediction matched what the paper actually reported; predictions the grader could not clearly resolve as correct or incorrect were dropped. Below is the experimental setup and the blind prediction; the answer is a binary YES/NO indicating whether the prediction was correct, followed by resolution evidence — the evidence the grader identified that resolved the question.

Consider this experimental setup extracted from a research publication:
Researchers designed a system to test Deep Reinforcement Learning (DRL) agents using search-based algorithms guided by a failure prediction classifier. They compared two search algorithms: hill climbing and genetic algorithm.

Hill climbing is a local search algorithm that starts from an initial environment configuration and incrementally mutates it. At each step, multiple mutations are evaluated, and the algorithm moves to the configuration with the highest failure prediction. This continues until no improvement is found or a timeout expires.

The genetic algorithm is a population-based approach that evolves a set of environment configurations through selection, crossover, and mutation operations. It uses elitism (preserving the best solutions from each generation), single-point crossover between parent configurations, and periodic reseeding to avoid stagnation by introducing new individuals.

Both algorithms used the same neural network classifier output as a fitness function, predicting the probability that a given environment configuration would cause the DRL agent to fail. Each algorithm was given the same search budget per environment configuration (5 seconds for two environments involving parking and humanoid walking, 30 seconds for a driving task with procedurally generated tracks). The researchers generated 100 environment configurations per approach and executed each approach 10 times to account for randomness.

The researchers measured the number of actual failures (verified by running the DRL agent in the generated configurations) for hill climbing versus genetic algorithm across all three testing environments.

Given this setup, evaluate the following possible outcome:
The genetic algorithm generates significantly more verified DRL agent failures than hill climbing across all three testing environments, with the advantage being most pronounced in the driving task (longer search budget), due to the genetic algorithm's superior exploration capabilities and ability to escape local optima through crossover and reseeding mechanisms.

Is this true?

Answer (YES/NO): NO